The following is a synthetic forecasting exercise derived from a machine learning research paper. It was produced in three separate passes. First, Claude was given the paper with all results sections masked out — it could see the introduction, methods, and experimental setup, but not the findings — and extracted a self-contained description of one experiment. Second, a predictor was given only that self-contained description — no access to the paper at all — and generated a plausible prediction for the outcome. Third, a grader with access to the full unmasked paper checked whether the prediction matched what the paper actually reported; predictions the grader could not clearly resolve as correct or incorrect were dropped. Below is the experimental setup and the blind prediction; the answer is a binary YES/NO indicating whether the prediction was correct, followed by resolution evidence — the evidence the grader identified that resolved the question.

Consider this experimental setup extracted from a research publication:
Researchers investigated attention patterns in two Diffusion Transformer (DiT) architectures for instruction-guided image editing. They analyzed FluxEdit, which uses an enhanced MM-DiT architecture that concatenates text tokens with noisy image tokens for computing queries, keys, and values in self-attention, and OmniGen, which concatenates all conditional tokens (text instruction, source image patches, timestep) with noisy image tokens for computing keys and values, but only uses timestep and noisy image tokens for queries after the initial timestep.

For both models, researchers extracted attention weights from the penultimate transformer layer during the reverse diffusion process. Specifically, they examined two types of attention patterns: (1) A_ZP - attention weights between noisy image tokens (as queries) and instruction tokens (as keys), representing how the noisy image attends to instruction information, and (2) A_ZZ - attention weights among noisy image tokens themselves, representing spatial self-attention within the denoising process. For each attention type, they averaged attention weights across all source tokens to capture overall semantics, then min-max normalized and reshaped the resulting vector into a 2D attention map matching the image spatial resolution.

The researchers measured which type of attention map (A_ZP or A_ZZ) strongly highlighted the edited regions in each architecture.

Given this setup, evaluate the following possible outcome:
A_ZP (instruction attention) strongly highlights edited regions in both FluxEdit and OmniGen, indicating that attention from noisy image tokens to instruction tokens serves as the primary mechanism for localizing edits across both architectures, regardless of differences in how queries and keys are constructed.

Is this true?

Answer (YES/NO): NO